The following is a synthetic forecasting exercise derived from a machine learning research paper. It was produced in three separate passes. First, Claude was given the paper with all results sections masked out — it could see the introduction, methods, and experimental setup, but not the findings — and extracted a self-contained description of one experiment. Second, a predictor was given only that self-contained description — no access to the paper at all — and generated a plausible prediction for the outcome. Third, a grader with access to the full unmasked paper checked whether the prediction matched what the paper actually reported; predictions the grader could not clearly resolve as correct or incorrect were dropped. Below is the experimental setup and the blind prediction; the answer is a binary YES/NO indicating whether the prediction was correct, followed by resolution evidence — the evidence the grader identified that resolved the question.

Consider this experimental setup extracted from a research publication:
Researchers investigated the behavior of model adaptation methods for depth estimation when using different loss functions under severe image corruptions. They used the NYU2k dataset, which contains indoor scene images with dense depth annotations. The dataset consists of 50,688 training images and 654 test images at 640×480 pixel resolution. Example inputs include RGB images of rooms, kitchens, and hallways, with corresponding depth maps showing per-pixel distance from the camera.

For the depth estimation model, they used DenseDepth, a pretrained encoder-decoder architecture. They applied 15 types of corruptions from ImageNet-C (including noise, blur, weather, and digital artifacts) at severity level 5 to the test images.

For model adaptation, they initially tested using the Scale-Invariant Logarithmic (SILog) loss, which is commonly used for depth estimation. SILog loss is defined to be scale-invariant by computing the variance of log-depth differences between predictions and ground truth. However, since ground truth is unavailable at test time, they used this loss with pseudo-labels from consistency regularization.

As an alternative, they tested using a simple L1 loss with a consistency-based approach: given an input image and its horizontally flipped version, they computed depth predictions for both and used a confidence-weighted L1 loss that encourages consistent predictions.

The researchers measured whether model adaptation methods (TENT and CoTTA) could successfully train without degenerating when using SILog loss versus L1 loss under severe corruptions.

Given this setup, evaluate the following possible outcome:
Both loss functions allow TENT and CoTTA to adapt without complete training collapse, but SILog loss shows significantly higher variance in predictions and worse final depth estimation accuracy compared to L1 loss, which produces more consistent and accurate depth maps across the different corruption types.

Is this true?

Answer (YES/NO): NO